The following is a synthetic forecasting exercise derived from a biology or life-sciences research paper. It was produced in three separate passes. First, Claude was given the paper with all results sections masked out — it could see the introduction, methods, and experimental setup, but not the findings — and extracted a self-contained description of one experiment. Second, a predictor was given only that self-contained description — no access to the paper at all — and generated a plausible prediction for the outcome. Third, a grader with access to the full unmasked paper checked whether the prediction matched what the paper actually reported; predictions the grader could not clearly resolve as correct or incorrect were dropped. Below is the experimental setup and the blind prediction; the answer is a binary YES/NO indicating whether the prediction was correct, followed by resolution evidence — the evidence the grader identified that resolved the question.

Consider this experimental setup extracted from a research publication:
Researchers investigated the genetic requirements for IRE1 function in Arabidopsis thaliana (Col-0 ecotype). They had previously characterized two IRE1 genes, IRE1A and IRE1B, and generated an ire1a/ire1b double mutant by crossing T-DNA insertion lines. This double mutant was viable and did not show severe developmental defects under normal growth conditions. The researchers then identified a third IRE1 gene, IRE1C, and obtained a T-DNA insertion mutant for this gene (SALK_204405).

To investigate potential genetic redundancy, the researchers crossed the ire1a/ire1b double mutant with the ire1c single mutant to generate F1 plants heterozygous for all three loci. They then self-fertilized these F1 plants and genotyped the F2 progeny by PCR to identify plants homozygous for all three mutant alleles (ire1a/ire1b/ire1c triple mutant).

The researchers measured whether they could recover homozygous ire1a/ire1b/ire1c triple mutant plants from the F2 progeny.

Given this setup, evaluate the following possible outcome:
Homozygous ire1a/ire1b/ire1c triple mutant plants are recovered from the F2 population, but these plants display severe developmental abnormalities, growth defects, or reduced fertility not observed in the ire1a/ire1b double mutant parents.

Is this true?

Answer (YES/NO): NO